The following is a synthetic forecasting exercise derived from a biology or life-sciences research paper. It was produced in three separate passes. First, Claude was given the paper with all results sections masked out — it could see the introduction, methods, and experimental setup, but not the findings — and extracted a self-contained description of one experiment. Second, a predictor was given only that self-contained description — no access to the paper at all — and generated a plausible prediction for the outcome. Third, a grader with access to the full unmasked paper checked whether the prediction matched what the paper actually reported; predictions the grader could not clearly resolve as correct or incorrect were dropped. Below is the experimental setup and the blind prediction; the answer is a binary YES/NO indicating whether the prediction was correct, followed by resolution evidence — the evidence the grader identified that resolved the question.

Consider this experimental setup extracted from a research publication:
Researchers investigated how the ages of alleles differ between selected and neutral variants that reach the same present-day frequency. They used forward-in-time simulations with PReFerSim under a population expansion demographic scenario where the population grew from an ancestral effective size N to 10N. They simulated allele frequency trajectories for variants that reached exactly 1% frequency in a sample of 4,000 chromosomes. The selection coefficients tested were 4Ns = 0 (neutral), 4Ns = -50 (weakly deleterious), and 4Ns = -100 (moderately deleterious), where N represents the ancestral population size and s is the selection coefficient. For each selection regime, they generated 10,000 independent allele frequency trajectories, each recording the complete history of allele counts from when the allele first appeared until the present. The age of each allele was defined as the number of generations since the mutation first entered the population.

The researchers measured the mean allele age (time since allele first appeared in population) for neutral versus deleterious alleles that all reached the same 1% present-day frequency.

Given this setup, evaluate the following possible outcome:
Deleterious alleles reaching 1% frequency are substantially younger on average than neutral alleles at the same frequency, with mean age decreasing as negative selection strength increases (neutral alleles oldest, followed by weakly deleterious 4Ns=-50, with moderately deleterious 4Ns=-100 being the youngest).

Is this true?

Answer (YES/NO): YES